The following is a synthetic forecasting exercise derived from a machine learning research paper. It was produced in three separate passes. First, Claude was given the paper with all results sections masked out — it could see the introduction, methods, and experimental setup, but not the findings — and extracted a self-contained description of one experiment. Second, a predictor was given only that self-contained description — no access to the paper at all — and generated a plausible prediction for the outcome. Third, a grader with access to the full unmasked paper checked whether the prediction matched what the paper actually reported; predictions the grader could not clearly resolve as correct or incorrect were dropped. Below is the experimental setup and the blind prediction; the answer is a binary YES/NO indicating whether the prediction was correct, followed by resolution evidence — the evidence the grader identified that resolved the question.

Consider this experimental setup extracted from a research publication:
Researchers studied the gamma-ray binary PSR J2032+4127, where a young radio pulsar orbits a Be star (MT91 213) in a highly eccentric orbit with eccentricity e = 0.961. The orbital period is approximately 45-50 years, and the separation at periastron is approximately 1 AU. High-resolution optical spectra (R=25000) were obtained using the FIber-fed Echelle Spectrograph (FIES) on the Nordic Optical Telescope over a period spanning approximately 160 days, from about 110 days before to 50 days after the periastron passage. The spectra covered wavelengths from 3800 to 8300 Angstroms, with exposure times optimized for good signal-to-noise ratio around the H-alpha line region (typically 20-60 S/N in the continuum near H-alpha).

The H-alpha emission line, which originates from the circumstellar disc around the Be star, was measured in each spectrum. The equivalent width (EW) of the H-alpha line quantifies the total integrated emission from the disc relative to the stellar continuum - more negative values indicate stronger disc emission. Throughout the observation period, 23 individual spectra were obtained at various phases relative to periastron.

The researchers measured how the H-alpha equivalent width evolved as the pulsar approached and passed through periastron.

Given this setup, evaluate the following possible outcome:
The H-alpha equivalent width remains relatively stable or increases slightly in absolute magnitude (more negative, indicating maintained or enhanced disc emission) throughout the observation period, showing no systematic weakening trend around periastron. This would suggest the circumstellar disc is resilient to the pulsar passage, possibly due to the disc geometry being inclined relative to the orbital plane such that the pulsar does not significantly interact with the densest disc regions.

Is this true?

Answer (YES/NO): NO